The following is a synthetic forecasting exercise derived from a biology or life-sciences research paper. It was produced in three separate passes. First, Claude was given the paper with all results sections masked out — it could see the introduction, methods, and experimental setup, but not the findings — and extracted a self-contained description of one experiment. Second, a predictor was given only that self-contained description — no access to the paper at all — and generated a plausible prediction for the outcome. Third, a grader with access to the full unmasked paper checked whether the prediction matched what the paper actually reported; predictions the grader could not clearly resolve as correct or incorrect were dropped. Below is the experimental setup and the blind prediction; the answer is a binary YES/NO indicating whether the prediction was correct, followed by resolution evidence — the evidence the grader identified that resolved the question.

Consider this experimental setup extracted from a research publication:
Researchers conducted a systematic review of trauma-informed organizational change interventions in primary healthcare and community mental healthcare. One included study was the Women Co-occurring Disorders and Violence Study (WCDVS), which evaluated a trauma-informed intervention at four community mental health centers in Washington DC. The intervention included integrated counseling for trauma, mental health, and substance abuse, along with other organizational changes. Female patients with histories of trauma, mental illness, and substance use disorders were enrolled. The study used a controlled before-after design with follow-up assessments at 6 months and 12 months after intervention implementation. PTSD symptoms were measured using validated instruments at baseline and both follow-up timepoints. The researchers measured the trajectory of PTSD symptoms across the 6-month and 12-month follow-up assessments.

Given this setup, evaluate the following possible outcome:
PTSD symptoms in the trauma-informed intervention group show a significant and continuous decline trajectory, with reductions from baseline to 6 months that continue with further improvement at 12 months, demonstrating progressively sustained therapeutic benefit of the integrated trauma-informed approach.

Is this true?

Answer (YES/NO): NO